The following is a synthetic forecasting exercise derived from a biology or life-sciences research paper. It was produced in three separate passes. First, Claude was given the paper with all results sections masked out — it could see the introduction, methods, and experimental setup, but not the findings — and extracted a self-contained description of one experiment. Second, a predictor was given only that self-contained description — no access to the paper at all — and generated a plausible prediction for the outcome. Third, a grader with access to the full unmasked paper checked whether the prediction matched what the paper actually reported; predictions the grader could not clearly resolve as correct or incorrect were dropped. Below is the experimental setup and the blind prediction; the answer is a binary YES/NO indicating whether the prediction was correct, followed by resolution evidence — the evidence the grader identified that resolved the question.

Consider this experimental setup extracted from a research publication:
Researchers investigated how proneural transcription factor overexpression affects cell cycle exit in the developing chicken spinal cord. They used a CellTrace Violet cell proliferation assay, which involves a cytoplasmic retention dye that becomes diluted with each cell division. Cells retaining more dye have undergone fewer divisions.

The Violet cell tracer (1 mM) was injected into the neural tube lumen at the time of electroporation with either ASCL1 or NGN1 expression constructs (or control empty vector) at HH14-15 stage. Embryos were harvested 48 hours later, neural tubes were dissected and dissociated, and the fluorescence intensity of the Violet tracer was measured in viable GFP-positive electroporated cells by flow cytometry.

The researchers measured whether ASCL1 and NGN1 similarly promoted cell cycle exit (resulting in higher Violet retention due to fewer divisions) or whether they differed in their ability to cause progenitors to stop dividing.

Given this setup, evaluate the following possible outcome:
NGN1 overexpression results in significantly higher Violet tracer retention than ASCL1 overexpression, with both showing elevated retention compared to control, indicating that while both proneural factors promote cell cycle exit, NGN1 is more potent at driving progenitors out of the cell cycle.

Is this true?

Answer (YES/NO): YES